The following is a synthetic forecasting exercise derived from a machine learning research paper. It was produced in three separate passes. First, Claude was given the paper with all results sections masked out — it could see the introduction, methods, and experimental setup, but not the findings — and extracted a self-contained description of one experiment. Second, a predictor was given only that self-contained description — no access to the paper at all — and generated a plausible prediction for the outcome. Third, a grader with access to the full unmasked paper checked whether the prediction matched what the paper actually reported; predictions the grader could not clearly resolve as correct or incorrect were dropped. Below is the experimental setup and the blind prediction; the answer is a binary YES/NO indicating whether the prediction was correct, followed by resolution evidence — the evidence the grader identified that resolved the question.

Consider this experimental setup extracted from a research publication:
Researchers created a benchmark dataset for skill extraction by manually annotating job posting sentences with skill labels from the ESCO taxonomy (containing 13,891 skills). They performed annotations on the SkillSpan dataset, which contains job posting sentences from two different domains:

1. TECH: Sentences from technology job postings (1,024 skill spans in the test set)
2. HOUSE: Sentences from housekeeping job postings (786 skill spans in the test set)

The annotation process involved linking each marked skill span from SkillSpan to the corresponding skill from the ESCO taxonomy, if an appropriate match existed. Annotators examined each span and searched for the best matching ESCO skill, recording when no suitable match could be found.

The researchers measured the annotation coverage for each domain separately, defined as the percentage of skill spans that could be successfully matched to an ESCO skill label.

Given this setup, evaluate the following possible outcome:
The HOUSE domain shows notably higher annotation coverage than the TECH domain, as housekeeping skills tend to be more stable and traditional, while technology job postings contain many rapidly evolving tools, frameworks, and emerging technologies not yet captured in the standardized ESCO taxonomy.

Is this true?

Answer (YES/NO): NO